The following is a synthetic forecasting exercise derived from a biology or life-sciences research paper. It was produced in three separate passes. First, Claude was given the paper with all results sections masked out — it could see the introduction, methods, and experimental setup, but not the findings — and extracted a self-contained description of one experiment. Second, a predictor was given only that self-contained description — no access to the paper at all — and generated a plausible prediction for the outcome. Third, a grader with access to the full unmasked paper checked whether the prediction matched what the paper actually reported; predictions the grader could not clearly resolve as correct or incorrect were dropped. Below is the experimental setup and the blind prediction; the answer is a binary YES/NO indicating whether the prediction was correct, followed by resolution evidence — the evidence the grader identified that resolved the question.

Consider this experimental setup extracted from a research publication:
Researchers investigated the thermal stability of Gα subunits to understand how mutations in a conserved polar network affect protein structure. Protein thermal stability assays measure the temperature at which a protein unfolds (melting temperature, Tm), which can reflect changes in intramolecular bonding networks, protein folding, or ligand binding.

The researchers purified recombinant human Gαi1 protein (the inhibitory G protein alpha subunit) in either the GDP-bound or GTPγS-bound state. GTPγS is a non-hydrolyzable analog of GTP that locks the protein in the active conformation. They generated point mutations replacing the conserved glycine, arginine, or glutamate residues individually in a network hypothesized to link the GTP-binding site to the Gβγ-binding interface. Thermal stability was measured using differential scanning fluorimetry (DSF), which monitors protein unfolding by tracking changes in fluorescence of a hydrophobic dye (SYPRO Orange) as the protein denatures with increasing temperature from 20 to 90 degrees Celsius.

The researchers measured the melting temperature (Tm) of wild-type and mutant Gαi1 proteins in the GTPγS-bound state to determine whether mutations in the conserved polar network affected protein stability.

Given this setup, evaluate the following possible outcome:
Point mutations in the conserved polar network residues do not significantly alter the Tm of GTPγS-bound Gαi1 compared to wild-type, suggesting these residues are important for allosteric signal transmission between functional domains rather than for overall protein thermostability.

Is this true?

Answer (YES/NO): NO